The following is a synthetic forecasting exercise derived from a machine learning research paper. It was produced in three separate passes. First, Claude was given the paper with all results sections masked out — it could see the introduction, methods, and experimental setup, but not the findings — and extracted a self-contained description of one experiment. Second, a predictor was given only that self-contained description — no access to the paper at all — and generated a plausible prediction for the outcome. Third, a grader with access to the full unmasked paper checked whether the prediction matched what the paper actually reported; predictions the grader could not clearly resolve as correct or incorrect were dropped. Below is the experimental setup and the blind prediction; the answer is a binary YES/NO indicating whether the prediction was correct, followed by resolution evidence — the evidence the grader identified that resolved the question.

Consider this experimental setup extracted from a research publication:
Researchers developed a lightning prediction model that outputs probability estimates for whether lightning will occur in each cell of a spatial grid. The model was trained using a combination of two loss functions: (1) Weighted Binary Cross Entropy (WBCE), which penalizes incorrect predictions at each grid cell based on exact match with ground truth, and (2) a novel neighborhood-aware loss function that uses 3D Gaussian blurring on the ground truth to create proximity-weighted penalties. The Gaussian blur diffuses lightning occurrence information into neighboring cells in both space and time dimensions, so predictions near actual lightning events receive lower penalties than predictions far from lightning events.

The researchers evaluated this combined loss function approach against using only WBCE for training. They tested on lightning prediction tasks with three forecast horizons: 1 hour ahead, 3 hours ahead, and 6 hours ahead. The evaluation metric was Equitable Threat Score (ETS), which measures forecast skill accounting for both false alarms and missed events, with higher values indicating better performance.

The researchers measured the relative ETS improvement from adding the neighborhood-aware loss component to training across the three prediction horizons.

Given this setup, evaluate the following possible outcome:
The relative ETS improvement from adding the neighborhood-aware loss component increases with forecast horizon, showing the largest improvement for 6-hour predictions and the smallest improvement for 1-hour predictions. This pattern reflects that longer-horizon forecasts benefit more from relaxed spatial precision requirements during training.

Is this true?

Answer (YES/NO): NO